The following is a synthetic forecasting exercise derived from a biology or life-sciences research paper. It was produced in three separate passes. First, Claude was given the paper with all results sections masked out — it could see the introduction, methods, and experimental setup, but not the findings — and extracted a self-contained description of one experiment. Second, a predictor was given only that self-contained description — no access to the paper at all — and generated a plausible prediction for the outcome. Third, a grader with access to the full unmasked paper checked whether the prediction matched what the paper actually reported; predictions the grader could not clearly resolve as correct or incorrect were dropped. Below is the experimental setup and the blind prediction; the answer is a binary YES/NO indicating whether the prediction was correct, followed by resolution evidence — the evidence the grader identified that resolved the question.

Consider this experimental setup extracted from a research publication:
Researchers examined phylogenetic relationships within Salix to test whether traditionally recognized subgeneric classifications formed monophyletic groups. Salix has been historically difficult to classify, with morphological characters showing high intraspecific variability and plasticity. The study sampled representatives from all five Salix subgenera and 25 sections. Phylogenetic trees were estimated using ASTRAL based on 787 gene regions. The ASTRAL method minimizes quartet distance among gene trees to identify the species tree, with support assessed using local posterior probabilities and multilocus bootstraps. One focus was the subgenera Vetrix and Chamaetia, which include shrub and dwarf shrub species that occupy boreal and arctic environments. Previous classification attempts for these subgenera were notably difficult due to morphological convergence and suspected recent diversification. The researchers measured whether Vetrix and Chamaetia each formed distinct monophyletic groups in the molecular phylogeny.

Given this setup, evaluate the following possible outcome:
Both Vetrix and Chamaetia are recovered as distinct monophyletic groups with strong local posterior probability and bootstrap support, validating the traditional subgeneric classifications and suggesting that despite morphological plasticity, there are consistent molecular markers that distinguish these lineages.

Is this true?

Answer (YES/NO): NO